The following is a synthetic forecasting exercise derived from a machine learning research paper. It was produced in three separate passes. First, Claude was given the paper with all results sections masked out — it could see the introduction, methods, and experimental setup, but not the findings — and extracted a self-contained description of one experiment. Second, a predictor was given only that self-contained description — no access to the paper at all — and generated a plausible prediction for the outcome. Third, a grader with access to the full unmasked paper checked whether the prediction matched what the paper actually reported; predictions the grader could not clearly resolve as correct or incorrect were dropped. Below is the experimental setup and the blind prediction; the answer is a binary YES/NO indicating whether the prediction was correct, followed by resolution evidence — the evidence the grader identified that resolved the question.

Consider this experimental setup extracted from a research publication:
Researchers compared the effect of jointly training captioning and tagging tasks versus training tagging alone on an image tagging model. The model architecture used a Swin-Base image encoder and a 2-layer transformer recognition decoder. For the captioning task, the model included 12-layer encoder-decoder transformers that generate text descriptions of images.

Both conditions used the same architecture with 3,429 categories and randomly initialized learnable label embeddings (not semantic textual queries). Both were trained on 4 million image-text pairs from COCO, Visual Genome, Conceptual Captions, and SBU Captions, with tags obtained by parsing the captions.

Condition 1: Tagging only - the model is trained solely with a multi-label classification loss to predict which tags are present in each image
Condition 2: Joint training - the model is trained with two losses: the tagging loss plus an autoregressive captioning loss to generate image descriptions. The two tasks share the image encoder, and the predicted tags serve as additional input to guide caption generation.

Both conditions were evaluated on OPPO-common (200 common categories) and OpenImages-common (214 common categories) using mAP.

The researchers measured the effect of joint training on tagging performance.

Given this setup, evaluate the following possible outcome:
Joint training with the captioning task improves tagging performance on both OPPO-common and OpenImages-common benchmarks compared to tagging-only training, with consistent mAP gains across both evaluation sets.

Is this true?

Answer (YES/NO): YES